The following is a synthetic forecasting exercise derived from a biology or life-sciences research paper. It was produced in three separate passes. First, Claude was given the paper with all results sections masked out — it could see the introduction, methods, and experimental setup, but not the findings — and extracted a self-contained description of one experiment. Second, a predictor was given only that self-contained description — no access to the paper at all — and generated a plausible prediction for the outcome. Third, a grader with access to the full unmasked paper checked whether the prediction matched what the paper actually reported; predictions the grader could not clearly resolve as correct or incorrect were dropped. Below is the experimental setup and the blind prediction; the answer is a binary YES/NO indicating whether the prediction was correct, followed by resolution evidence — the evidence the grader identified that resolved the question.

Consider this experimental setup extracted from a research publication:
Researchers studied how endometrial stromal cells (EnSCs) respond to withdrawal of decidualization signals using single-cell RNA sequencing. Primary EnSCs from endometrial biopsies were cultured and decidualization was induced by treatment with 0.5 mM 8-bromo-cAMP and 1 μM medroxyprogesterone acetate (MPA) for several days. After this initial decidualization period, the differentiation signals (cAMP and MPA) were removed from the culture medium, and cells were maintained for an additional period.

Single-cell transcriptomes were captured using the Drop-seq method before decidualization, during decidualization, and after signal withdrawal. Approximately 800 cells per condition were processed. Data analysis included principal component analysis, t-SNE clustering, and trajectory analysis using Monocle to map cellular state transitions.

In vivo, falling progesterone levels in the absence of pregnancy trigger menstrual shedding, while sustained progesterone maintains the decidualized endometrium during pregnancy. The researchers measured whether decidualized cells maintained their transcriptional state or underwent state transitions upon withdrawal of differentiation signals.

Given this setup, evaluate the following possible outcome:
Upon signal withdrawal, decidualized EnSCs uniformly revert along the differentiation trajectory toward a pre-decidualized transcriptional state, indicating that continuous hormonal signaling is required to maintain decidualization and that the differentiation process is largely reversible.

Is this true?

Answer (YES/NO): NO